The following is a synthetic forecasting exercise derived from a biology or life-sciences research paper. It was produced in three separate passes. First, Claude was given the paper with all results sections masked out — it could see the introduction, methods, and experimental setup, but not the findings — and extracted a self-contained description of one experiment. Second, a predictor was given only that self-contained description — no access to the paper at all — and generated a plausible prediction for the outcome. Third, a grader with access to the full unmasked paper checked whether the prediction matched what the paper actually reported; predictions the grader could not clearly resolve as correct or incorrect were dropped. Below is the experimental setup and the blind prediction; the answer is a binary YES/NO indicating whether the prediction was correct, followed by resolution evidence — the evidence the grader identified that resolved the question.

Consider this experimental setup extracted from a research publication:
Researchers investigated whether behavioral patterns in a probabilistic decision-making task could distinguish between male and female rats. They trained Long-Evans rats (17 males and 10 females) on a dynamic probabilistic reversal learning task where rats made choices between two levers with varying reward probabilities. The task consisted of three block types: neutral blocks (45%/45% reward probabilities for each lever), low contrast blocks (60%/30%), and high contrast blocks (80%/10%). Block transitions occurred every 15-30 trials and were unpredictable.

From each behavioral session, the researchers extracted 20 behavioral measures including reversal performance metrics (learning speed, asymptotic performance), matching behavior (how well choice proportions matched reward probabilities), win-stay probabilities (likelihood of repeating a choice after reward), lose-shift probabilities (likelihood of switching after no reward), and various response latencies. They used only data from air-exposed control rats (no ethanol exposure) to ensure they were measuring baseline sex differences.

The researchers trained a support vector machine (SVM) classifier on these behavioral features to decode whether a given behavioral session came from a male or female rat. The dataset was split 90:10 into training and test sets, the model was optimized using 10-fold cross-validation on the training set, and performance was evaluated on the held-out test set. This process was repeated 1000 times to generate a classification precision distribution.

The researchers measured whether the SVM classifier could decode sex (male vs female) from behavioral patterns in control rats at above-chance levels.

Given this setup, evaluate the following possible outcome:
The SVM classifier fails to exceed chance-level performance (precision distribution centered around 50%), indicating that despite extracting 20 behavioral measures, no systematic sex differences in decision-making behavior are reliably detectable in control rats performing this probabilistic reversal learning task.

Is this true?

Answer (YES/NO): NO